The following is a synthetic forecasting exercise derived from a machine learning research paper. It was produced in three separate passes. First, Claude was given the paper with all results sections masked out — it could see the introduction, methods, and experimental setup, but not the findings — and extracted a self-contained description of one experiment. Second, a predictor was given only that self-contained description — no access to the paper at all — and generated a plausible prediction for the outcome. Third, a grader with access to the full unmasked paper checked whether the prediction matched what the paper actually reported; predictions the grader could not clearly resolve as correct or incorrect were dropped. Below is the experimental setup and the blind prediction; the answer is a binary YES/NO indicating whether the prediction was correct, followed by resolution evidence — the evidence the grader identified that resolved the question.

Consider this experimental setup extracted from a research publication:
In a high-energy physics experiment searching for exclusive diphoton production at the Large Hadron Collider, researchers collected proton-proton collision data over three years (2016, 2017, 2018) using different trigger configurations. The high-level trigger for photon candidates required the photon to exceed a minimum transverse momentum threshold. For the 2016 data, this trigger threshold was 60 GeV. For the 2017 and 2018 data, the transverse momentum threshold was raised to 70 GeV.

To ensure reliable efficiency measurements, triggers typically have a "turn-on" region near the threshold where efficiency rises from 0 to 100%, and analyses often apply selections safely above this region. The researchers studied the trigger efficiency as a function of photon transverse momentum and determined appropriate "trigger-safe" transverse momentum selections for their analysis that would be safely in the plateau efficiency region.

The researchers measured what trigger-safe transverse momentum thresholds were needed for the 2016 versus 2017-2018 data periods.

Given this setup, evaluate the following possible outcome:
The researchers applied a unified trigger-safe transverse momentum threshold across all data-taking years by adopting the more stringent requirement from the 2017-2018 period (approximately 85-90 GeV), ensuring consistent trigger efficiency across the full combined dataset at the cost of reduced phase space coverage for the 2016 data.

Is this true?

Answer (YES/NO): NO